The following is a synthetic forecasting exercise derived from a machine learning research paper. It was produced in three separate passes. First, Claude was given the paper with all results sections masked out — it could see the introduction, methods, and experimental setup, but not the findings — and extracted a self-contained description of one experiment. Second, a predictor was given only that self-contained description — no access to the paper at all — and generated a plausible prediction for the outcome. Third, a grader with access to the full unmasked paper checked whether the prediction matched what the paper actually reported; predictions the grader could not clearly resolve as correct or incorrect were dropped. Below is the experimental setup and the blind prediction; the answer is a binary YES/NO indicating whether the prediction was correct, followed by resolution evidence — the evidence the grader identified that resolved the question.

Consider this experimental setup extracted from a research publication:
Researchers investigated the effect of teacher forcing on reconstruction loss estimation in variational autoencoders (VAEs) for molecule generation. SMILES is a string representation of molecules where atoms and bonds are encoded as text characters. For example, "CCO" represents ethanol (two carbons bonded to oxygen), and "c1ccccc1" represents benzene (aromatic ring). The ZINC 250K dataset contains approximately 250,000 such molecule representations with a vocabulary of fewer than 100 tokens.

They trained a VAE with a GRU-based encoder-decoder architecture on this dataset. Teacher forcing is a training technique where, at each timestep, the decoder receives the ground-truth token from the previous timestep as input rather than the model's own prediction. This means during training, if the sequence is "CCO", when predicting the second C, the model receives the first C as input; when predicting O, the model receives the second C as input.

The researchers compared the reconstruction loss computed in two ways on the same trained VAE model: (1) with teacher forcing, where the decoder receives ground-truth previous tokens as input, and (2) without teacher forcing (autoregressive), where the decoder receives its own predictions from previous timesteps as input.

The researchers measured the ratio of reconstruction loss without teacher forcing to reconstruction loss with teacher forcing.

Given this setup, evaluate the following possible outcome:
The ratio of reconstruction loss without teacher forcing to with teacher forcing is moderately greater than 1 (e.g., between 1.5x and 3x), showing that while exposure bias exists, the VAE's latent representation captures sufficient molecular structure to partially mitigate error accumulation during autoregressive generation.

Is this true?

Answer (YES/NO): NO